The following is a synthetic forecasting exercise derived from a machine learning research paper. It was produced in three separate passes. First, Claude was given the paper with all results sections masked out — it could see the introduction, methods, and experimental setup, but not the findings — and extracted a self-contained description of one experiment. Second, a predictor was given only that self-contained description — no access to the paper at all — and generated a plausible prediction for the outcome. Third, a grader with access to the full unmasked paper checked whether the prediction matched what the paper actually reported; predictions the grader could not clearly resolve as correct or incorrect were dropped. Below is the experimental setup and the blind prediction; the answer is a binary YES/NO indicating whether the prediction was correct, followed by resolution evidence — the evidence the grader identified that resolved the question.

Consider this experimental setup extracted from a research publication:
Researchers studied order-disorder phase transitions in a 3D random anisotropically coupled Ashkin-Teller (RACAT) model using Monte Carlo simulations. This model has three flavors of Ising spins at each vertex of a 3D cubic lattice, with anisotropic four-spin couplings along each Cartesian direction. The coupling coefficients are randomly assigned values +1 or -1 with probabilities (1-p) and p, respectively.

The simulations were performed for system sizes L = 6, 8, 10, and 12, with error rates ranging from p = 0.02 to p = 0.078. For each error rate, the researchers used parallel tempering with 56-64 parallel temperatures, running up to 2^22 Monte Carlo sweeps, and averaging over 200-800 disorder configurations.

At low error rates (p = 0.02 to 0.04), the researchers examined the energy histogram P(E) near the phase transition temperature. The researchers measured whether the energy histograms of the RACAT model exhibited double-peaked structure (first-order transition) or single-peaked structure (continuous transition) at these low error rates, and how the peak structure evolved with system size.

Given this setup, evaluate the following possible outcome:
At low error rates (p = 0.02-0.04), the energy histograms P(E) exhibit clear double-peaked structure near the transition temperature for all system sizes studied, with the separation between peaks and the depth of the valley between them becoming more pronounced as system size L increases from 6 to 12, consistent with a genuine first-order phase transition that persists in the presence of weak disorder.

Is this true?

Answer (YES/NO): YES